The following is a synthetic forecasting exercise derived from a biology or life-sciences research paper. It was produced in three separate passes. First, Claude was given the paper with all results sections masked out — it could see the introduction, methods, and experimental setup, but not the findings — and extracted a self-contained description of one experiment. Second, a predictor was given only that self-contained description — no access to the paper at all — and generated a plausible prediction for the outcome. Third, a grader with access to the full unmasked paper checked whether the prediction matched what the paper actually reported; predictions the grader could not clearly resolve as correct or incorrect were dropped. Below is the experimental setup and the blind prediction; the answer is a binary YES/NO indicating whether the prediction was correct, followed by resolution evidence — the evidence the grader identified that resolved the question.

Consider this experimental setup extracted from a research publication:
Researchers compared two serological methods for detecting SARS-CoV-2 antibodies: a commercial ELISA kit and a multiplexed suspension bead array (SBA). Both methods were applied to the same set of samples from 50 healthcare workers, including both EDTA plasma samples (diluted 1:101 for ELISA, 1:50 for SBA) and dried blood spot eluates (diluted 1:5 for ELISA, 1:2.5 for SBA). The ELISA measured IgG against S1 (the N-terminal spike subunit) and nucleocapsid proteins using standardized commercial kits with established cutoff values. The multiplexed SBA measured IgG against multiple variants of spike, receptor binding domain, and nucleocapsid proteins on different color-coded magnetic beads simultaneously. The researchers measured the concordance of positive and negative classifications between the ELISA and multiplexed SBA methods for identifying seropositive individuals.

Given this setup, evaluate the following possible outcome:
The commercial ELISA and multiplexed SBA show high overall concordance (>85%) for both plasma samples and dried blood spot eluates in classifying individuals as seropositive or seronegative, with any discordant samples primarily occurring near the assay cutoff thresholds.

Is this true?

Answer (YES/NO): YES